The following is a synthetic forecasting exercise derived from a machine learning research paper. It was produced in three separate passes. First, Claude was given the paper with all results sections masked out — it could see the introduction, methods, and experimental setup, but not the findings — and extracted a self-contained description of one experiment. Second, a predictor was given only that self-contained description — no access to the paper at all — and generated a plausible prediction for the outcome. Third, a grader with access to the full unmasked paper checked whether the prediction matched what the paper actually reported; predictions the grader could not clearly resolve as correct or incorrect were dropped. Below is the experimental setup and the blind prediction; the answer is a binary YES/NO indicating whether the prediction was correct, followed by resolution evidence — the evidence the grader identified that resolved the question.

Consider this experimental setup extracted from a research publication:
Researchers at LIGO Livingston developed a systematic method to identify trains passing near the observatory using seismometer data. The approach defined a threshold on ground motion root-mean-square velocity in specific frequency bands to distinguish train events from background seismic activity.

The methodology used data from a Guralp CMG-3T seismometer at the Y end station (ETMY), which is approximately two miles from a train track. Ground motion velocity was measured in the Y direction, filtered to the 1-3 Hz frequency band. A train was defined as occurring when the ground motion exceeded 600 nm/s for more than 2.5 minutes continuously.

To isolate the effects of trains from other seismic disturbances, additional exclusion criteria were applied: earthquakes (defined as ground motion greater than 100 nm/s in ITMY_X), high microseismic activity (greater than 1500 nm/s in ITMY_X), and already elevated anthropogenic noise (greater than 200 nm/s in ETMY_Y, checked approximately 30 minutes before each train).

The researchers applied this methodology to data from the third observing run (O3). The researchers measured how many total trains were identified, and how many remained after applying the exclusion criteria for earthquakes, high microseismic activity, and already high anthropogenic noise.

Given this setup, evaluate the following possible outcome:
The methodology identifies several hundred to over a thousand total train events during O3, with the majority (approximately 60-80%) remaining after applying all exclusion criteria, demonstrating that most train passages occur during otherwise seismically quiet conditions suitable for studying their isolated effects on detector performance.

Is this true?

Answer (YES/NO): NO